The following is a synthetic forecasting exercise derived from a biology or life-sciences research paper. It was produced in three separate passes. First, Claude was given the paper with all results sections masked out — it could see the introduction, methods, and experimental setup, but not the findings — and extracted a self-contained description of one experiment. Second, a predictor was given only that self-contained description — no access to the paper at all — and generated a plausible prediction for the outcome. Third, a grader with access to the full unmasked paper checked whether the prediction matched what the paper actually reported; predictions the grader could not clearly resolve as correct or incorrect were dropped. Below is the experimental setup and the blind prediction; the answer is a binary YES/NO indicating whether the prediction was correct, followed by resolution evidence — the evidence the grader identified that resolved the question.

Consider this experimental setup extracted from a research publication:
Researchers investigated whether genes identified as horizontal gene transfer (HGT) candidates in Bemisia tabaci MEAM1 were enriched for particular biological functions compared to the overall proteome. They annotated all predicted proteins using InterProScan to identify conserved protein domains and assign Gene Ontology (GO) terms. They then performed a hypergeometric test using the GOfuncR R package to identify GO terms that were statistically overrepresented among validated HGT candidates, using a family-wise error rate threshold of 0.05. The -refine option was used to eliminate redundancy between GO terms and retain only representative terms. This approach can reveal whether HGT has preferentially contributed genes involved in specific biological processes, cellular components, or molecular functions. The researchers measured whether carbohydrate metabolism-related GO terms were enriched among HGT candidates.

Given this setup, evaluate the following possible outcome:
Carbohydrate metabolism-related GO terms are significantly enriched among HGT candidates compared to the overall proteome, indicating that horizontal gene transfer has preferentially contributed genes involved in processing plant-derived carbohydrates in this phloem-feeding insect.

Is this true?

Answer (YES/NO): YES